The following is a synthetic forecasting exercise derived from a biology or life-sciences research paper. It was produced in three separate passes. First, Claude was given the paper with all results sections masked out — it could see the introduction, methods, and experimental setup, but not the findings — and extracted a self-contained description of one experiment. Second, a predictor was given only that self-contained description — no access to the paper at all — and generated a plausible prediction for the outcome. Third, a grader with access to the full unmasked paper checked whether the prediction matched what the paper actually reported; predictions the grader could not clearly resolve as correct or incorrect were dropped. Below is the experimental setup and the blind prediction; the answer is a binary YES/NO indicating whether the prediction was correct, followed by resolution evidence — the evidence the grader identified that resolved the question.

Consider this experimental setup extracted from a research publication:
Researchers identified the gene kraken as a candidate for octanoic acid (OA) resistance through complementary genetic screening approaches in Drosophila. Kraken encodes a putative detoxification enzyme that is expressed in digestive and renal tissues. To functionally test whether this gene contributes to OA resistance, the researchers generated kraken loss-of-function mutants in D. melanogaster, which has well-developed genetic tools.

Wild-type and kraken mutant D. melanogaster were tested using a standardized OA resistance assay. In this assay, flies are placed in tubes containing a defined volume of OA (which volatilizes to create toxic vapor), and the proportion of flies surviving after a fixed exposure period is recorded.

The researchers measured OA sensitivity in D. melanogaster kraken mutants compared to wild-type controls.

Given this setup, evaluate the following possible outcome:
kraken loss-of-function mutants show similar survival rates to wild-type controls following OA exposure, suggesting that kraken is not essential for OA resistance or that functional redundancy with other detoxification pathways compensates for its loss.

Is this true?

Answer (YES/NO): NO